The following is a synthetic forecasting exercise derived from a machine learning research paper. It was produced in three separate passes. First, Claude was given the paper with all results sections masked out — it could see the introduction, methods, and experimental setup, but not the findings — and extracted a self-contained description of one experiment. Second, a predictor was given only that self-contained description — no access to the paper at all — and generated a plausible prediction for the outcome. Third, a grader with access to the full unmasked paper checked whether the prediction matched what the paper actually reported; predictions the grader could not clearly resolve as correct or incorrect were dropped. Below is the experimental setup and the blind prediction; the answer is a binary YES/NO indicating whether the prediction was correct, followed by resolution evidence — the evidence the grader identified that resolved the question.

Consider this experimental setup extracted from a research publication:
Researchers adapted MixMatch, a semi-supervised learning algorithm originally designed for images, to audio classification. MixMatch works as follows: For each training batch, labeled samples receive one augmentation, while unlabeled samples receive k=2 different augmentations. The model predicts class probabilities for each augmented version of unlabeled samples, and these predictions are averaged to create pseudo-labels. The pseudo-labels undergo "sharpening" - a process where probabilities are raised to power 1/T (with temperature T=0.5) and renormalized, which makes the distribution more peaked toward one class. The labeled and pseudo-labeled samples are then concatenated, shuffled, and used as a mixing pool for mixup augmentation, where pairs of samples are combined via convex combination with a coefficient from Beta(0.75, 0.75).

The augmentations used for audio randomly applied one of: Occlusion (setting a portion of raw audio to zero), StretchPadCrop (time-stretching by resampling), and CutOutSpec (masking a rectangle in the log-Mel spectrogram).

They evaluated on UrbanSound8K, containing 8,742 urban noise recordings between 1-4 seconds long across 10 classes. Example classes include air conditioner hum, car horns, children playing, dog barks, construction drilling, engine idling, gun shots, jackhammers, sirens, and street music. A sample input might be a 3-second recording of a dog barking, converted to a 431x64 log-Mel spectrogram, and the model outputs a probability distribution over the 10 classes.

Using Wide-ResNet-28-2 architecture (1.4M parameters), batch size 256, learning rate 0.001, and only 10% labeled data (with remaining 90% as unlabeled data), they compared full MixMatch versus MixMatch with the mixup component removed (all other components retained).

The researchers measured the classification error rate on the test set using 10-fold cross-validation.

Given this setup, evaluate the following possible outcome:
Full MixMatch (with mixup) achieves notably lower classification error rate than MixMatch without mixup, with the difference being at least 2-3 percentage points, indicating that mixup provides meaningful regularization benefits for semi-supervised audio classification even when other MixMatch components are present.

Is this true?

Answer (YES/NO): YES